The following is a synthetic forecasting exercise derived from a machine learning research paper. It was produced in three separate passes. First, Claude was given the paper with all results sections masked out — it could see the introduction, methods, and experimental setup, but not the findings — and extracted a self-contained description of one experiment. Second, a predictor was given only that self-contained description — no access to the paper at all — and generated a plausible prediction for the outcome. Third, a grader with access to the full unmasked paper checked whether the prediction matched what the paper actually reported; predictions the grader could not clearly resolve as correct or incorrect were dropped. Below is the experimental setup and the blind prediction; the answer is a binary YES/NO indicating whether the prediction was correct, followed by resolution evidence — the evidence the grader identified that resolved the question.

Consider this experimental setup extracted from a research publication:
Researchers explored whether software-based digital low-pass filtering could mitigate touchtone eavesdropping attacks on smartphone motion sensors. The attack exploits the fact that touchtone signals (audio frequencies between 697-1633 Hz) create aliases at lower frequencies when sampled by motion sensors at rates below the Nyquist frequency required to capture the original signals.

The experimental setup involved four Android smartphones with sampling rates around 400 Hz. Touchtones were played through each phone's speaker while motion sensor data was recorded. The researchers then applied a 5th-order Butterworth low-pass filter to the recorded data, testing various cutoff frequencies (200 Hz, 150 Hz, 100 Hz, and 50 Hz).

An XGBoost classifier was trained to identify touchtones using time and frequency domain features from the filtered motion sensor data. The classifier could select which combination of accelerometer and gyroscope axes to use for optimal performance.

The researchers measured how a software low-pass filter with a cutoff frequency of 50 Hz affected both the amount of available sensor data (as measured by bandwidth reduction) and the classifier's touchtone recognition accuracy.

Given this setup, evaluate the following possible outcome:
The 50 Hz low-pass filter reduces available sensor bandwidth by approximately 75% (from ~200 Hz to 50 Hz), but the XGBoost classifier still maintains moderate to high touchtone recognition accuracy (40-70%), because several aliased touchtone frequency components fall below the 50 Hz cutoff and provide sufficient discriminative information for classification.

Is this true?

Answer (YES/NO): NO